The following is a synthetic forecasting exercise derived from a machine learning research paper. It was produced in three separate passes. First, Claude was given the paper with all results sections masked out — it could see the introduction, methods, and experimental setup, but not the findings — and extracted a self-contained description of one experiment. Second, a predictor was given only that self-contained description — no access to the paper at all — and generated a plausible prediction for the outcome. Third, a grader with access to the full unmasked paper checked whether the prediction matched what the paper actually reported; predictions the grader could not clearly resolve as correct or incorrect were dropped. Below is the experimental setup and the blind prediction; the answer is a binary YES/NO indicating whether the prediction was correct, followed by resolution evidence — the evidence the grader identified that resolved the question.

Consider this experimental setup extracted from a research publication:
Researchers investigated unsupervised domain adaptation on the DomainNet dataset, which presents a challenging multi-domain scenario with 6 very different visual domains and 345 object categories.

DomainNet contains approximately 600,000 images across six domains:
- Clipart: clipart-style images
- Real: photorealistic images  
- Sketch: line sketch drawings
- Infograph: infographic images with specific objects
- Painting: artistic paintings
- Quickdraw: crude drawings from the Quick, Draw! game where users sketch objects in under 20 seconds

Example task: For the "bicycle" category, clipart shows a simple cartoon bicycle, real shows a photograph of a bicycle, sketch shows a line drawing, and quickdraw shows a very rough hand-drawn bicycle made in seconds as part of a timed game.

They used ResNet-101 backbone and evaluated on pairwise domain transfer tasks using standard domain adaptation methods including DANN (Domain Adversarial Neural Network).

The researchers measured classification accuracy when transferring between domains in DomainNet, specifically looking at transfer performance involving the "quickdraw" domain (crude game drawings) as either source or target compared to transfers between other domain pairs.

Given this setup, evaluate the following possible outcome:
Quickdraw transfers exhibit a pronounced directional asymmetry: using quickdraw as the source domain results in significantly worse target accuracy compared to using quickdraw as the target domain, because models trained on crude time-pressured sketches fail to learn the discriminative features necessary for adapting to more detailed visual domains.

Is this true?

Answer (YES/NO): NO